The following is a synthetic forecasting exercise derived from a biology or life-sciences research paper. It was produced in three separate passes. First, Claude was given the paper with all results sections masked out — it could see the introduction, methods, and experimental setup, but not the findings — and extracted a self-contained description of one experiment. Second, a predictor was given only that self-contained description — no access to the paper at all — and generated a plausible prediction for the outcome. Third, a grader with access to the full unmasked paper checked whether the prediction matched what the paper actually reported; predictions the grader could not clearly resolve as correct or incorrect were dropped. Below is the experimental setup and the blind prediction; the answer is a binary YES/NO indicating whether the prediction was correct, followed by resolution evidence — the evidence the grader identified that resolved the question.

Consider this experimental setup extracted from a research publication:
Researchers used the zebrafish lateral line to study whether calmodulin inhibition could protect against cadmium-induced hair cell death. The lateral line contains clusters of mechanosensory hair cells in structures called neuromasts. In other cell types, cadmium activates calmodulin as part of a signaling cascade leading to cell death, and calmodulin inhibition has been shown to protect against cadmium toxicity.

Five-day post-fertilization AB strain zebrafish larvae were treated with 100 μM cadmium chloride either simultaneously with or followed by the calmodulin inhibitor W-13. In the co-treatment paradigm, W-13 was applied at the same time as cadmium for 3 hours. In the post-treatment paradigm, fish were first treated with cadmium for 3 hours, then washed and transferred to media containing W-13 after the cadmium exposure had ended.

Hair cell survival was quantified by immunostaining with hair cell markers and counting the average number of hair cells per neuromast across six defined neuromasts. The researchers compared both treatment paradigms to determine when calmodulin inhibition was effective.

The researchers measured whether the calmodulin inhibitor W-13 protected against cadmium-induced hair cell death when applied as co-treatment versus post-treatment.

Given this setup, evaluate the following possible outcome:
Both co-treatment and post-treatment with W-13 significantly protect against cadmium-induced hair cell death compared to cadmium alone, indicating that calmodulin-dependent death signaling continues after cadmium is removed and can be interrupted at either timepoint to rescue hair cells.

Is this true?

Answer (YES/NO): NO